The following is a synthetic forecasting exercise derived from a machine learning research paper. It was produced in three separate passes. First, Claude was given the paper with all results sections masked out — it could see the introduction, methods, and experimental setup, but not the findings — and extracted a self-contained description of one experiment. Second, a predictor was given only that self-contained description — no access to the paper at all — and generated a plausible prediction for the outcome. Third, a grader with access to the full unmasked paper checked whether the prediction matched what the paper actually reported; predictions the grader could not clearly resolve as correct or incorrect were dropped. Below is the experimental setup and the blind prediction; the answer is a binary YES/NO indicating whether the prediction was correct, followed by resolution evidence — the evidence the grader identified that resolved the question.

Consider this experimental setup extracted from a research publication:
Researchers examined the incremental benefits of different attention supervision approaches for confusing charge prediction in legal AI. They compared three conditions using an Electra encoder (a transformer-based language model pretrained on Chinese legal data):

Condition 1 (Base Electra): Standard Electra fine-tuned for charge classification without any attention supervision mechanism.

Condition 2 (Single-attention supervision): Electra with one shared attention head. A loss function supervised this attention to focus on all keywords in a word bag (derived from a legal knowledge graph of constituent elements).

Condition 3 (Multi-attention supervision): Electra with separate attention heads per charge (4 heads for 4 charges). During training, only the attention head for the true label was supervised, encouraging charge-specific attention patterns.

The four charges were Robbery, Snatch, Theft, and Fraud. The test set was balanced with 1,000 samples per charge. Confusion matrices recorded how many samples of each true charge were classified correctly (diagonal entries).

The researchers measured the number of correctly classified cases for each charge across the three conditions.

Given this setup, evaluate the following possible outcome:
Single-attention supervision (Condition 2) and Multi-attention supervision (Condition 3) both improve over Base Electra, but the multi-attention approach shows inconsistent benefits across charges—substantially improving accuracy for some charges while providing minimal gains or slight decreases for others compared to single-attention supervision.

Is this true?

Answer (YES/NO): NO